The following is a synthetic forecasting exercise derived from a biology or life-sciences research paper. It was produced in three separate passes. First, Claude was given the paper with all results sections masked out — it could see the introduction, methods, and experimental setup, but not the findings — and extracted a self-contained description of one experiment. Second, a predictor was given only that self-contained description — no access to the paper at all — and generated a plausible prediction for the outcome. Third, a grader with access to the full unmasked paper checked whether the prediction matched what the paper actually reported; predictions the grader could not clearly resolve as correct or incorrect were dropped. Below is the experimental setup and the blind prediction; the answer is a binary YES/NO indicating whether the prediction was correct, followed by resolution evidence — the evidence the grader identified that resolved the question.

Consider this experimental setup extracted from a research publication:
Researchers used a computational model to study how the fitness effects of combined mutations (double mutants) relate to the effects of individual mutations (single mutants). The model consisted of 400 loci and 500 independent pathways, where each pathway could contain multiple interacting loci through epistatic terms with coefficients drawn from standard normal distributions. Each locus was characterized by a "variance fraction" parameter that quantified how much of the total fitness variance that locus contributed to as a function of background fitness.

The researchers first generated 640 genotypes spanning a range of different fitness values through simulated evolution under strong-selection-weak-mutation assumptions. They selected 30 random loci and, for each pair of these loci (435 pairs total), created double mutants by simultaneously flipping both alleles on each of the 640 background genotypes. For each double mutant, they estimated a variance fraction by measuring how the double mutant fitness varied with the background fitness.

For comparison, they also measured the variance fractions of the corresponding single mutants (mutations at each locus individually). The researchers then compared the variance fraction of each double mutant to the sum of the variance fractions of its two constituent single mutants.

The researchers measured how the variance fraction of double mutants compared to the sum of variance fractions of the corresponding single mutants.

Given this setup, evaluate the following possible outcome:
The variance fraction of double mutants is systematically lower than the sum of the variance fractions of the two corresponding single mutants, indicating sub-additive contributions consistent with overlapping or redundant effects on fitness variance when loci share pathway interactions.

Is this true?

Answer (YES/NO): NO